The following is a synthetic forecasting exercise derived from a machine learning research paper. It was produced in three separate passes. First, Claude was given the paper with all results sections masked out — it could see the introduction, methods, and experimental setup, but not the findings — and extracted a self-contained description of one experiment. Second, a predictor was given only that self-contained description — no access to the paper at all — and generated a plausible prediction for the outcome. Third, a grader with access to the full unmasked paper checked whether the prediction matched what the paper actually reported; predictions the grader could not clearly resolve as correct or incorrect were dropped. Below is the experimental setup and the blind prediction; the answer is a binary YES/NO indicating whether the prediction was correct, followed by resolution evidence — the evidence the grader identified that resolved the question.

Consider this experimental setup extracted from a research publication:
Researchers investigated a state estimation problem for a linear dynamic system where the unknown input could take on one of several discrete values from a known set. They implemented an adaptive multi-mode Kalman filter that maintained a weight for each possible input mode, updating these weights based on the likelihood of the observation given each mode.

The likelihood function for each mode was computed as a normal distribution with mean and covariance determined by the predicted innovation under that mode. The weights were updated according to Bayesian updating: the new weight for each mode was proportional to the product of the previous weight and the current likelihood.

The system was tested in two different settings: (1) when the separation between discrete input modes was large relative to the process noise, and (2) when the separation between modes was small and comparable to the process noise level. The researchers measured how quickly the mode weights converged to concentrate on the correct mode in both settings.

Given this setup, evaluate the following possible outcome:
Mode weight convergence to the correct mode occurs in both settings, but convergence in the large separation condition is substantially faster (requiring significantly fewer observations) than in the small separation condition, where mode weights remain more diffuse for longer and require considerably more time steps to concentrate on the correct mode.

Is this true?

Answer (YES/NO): NO